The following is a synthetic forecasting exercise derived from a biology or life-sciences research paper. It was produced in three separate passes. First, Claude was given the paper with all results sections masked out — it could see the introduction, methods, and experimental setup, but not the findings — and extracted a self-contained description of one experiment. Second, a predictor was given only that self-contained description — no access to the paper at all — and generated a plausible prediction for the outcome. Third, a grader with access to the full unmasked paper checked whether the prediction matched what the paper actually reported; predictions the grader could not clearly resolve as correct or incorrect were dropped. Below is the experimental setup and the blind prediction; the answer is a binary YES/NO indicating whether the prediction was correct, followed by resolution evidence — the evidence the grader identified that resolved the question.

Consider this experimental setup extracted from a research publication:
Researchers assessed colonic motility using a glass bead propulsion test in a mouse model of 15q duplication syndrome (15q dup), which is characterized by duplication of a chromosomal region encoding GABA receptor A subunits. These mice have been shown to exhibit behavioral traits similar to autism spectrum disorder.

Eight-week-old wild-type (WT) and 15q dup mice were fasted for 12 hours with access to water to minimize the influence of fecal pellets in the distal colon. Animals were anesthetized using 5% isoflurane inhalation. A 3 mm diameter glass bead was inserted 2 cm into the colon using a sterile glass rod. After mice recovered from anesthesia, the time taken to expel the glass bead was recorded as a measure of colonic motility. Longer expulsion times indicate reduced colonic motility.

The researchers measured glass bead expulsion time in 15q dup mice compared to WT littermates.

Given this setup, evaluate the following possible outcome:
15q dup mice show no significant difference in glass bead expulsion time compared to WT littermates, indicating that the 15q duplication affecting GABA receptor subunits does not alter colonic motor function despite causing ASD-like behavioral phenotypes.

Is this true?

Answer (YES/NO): NO